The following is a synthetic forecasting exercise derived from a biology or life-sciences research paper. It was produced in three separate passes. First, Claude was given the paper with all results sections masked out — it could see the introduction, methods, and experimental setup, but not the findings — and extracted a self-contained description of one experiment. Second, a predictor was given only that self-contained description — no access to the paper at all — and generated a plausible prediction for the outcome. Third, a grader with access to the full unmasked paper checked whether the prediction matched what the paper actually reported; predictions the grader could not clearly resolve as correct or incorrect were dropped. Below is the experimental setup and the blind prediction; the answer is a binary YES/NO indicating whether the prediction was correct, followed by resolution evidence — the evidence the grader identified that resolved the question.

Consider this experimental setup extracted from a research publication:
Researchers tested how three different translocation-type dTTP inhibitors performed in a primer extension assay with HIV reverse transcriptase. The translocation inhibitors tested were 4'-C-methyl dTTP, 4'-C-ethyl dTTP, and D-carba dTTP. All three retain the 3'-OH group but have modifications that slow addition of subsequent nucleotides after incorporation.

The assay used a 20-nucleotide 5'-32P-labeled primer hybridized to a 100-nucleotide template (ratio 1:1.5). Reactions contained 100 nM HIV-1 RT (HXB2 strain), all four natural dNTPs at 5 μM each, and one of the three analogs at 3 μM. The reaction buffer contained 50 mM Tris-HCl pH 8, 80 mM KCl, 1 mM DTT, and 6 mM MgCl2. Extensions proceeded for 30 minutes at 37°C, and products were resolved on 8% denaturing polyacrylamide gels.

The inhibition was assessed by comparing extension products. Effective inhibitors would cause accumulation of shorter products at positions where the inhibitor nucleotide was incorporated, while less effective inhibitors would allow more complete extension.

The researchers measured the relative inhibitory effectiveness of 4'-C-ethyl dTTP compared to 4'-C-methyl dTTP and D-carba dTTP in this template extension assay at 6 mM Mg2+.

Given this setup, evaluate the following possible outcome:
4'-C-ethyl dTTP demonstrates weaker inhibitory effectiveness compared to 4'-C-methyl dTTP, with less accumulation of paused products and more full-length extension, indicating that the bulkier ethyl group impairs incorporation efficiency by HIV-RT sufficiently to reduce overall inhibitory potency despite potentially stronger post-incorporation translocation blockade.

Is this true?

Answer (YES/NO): NO